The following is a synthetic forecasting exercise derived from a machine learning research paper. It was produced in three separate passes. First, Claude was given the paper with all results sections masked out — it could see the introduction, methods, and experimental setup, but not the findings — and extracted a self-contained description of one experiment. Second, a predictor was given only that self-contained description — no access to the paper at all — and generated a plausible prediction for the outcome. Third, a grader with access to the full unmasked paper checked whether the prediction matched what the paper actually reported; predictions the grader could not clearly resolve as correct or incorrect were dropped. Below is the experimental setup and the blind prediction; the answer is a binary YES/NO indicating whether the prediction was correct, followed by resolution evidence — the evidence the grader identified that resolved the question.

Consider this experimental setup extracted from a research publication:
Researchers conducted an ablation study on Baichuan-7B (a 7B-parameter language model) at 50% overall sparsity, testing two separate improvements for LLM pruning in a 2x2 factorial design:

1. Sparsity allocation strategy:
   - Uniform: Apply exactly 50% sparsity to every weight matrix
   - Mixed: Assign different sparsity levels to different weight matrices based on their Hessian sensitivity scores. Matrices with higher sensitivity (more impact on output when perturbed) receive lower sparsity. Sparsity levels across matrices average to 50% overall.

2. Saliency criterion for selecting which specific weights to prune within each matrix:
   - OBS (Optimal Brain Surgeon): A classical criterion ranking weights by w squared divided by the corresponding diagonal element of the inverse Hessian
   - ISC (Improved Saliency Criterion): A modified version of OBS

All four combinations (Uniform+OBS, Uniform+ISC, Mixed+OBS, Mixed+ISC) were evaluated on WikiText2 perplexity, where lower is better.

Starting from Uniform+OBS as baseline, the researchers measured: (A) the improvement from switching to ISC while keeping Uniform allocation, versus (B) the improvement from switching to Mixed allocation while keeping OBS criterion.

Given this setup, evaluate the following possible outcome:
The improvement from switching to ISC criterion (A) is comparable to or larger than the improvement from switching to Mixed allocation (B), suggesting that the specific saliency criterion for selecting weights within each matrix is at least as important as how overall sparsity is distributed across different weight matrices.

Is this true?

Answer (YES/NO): NO